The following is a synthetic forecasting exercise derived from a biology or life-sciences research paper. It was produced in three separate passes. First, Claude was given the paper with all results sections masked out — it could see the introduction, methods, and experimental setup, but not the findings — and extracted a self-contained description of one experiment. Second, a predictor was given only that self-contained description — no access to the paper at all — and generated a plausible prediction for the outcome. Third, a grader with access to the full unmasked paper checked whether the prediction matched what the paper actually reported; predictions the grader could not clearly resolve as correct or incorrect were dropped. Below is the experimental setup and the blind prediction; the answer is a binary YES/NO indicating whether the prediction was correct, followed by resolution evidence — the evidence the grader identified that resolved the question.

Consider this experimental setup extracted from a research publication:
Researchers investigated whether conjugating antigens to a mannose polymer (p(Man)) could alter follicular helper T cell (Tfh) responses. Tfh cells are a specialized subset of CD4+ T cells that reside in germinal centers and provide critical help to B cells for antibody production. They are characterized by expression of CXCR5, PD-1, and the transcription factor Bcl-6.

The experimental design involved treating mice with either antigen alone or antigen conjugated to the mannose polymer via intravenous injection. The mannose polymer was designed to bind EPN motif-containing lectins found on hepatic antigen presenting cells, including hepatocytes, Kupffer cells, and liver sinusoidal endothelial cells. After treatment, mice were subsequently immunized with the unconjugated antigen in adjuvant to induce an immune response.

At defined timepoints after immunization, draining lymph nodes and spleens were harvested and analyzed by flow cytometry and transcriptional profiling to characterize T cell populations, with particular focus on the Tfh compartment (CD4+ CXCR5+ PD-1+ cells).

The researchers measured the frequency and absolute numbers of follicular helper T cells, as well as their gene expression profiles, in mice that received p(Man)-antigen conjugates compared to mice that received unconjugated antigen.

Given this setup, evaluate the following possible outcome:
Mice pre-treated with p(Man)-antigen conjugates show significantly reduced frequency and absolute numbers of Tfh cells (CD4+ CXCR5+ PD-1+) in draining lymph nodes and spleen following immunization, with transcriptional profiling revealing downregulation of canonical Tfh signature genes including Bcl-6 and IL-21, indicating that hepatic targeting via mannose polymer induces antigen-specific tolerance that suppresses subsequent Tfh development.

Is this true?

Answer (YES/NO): NO